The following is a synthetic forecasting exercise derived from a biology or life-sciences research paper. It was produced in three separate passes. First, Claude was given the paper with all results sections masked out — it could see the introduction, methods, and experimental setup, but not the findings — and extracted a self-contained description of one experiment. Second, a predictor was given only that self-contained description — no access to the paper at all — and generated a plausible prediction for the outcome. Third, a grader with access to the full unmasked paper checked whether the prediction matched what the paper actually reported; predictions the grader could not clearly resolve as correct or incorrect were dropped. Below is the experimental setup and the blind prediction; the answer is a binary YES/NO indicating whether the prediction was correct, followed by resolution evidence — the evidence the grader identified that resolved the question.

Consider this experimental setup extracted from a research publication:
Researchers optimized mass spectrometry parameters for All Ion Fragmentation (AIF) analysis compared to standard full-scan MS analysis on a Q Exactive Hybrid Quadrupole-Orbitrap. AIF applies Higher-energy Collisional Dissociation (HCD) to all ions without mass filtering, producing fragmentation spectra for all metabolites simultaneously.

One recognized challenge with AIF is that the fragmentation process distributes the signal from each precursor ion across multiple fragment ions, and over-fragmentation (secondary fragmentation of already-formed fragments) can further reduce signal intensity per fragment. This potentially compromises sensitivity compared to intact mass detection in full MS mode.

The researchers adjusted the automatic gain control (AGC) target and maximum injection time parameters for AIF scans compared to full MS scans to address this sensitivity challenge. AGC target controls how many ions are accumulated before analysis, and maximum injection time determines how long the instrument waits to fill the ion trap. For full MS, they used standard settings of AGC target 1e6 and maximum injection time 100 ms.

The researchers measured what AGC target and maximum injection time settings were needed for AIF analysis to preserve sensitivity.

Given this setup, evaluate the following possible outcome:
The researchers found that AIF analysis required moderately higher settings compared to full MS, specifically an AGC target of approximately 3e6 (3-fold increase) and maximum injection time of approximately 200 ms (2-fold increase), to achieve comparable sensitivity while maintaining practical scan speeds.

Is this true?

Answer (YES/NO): NO